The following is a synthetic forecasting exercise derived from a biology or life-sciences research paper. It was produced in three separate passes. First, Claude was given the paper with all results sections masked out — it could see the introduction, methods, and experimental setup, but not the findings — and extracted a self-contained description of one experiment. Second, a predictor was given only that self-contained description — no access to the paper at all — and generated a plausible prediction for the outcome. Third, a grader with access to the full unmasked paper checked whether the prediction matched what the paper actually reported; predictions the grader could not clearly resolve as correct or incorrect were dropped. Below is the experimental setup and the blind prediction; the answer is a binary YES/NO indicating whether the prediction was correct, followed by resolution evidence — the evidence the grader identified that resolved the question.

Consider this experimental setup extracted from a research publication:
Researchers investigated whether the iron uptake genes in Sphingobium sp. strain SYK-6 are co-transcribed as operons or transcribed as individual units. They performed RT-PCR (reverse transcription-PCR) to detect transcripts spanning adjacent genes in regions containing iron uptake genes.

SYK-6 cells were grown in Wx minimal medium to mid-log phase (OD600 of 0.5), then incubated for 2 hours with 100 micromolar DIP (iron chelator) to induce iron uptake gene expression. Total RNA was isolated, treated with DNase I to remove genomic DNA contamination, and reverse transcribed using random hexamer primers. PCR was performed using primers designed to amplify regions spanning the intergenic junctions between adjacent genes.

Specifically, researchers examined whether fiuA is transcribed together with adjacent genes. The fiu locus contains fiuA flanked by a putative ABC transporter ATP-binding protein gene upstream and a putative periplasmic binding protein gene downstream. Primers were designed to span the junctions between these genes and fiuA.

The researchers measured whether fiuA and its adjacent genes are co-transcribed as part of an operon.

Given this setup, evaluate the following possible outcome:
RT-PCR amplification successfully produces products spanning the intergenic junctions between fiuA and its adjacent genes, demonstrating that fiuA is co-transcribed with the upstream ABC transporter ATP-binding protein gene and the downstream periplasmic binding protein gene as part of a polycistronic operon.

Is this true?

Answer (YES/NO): NO